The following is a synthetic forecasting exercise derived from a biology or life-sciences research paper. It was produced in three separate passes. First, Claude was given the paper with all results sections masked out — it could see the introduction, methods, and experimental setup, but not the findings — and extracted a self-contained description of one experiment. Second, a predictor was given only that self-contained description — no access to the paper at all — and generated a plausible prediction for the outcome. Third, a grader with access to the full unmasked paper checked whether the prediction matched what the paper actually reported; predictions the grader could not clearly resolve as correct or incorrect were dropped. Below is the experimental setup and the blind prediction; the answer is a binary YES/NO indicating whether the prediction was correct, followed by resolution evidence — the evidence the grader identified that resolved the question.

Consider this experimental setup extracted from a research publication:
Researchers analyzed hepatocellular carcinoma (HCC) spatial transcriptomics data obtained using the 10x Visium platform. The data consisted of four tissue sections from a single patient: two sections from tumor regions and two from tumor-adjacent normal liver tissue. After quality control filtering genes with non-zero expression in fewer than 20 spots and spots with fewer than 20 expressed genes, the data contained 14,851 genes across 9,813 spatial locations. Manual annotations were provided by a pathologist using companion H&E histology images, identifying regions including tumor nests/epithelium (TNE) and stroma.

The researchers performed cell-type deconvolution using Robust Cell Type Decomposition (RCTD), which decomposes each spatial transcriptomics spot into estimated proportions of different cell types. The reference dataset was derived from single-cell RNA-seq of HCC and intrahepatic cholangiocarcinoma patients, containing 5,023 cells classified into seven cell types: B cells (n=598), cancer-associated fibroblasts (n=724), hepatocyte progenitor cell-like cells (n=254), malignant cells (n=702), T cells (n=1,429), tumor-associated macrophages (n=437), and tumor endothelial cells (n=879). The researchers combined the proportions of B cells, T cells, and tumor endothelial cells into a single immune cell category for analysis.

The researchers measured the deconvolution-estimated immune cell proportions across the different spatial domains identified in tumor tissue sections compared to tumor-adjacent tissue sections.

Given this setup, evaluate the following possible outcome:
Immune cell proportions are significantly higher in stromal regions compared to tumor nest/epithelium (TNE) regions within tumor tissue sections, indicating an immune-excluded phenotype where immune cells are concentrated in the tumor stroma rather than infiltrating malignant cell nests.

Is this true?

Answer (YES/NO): YES